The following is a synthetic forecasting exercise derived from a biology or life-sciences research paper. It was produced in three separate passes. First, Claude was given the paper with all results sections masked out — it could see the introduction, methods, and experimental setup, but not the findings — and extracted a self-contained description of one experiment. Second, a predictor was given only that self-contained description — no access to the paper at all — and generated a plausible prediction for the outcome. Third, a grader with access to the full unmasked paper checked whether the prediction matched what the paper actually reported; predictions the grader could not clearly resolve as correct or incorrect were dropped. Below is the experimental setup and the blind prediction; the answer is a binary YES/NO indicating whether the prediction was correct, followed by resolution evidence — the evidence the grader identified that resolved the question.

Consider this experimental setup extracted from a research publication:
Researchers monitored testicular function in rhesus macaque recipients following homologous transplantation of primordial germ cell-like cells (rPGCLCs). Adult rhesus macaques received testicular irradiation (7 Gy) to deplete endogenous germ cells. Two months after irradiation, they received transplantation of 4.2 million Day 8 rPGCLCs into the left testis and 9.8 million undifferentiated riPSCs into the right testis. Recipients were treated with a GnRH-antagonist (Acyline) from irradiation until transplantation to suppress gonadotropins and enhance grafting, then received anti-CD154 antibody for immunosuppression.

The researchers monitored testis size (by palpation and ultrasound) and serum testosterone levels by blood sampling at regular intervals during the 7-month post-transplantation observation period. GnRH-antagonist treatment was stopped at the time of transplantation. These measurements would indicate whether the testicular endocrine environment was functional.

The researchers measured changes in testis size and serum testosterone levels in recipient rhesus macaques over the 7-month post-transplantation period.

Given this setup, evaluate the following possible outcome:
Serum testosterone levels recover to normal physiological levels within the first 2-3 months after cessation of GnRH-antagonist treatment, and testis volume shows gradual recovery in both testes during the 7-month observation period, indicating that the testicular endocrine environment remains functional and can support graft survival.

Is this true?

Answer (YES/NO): NO